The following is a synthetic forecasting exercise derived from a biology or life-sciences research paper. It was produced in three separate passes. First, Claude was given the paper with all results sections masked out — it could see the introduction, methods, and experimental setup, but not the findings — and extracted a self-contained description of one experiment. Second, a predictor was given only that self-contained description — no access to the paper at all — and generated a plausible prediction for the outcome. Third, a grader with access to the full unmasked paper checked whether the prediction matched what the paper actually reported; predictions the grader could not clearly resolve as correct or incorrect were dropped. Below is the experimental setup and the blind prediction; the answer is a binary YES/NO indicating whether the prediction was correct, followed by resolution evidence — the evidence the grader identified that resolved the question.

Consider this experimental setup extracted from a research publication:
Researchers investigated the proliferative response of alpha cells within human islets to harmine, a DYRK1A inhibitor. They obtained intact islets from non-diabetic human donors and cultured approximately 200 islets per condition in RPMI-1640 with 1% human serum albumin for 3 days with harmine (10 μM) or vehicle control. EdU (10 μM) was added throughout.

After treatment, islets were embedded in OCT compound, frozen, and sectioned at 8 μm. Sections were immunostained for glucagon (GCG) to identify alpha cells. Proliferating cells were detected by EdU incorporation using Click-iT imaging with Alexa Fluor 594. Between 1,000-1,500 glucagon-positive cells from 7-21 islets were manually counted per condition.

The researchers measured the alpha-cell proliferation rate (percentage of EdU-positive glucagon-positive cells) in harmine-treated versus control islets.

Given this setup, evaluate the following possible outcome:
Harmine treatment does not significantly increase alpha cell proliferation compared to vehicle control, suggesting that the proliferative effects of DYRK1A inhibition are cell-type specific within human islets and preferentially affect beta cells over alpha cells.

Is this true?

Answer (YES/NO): NO